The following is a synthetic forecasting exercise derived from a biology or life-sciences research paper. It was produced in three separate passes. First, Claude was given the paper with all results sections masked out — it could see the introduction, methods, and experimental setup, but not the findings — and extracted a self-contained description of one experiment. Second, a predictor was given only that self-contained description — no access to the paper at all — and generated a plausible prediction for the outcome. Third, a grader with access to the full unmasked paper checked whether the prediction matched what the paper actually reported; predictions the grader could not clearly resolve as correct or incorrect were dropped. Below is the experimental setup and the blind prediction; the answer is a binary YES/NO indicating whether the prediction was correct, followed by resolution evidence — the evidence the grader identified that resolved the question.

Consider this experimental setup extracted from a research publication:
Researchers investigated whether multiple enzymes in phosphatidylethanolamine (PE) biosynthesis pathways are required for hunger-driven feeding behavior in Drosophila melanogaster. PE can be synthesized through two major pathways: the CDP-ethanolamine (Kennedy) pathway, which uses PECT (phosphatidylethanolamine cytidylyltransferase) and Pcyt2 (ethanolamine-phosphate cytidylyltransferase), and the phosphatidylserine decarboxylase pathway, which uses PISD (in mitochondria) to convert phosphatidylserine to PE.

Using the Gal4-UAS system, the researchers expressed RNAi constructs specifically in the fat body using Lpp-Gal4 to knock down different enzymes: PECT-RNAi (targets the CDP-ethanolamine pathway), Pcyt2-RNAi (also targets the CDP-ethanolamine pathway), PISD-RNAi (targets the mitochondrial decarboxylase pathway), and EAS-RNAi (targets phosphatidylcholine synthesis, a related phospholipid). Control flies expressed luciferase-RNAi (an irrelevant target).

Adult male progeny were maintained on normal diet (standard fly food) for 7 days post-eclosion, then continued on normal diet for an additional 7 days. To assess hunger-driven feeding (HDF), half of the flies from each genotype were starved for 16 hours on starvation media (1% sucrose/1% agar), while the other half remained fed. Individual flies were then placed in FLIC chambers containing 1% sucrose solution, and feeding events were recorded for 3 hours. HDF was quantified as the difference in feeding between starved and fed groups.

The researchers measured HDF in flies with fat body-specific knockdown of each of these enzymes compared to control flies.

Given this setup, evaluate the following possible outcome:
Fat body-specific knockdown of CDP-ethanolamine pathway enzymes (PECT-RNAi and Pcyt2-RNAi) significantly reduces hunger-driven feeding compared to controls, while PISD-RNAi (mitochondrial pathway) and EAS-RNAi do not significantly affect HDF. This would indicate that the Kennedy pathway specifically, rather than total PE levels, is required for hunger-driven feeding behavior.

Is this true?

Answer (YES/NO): NO